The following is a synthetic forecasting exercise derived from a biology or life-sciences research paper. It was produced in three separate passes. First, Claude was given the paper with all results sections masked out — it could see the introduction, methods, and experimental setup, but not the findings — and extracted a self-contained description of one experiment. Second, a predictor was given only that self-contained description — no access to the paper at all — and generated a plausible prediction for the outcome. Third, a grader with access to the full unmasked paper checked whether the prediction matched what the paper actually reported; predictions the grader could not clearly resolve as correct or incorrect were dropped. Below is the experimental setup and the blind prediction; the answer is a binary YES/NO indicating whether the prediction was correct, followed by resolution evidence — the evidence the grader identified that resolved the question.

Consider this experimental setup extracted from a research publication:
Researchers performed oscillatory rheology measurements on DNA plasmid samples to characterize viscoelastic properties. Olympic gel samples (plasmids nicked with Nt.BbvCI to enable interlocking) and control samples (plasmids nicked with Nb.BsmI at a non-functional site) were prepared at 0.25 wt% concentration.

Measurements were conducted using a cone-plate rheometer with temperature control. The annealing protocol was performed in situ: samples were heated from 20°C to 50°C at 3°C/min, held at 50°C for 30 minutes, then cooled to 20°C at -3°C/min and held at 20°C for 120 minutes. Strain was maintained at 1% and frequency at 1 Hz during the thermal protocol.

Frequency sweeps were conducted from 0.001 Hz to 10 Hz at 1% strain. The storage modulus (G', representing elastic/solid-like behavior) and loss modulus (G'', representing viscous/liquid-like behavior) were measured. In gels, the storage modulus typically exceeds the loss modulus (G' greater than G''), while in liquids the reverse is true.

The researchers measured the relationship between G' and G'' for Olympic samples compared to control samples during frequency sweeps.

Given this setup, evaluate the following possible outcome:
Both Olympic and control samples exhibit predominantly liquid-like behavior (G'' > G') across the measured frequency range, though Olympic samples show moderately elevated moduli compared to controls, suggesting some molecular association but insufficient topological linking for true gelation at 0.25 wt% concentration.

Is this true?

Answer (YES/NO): NO